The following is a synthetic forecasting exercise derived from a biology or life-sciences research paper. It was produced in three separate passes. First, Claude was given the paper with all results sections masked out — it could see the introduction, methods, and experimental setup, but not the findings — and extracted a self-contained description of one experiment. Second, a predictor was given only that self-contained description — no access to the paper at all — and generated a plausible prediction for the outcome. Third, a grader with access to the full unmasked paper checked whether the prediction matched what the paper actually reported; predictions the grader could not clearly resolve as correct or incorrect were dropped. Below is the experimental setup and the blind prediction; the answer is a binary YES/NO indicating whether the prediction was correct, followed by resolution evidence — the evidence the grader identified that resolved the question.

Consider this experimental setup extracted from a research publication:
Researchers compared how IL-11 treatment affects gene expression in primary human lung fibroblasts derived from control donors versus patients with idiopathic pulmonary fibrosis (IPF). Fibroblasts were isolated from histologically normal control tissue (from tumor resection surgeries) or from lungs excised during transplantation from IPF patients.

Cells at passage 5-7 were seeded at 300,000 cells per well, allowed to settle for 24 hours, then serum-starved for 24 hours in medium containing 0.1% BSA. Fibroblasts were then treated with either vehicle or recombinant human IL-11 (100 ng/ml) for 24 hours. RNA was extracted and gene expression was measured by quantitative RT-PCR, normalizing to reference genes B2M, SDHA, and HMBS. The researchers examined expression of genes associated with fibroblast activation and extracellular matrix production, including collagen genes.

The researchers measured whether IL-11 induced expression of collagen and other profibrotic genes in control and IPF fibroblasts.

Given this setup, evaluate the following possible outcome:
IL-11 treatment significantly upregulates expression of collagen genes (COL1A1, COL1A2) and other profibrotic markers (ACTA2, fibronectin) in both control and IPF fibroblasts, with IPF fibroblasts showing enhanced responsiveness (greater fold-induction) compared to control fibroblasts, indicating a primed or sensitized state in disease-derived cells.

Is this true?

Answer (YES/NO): NO